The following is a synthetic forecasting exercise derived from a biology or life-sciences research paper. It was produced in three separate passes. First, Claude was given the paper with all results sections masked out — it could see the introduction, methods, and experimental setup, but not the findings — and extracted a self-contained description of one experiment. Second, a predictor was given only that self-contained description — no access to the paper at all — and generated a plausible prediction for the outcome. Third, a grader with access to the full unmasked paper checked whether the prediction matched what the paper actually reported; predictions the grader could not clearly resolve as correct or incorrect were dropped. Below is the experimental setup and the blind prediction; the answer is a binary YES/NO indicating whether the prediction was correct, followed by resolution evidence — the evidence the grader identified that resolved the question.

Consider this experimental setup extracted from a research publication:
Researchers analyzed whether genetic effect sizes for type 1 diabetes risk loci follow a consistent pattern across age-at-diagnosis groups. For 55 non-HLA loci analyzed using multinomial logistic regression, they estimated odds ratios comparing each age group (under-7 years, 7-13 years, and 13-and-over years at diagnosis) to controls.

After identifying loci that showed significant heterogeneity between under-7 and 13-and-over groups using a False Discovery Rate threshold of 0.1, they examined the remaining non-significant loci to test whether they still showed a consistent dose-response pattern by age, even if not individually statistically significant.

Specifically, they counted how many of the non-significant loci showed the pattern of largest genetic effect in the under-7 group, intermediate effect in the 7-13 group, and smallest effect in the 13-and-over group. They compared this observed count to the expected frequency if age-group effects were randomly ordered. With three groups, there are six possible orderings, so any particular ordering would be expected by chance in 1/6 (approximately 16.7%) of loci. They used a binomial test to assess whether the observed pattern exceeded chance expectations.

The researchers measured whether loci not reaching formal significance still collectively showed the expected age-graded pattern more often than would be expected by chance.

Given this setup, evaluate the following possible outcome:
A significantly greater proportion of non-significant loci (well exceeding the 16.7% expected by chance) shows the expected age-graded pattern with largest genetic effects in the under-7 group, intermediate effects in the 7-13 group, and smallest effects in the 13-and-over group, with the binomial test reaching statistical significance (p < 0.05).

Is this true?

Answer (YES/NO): YES